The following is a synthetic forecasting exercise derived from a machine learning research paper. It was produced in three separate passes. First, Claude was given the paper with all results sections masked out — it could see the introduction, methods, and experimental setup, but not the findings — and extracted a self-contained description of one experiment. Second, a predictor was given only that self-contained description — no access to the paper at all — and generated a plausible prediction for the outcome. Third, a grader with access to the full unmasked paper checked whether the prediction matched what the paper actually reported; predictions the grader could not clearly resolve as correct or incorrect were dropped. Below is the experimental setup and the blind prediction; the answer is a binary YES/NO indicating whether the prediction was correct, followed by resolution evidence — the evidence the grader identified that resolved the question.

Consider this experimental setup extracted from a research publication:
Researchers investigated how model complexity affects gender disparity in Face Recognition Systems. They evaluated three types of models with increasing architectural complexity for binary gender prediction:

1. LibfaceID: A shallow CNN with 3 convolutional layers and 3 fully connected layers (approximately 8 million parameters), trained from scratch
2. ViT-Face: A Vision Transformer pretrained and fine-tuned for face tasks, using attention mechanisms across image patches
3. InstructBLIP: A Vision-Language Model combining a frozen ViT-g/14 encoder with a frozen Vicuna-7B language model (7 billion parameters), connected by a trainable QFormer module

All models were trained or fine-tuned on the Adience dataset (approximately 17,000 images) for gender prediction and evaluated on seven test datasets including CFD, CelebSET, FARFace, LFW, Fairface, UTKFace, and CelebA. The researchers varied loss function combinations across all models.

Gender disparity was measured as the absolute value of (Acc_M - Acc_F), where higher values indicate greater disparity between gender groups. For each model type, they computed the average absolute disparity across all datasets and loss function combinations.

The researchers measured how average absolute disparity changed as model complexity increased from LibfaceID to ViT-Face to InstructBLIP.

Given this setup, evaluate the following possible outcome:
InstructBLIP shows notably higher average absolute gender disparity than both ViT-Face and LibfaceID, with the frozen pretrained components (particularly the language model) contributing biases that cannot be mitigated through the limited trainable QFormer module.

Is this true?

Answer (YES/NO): NO